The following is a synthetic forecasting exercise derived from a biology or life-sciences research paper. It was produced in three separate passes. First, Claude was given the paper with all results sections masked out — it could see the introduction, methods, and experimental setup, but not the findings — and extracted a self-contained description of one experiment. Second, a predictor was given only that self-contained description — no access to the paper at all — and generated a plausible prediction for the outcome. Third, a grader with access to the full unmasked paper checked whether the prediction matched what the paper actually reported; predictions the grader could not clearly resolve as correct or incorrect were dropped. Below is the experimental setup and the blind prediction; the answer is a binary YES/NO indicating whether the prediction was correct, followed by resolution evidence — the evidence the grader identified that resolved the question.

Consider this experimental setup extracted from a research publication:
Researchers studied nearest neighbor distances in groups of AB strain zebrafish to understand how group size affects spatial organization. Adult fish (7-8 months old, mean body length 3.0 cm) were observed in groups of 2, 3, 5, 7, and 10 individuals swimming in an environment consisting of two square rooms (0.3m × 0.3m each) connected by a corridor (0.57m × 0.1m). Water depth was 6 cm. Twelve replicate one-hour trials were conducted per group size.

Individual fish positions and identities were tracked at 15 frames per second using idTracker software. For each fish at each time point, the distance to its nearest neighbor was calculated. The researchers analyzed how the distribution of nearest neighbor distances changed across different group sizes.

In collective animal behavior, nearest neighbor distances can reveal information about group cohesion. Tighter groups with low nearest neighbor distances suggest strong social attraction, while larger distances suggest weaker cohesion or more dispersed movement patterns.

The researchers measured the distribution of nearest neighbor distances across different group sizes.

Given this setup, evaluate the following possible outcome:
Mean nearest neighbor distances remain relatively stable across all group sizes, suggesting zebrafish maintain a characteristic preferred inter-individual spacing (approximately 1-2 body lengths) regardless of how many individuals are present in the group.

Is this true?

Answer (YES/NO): NO